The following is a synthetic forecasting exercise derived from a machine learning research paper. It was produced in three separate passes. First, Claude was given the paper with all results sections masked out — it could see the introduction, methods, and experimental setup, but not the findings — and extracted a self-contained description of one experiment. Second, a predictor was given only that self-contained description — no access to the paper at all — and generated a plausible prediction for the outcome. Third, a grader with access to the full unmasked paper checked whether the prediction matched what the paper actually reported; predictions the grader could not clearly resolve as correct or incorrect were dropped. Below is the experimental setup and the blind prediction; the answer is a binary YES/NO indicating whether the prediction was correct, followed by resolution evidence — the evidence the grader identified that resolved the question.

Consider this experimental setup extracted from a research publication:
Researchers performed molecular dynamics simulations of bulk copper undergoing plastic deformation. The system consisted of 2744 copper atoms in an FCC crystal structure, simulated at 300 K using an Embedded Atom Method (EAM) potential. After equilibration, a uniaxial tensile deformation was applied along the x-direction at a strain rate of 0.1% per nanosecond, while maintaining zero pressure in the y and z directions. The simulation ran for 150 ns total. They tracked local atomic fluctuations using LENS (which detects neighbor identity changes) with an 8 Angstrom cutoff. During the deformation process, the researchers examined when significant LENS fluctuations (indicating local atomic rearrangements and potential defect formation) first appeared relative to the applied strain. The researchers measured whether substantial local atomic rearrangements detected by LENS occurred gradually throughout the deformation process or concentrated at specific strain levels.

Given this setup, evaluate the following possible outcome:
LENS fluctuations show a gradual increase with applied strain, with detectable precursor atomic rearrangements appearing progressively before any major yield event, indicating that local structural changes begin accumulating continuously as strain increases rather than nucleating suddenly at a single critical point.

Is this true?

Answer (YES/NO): NO